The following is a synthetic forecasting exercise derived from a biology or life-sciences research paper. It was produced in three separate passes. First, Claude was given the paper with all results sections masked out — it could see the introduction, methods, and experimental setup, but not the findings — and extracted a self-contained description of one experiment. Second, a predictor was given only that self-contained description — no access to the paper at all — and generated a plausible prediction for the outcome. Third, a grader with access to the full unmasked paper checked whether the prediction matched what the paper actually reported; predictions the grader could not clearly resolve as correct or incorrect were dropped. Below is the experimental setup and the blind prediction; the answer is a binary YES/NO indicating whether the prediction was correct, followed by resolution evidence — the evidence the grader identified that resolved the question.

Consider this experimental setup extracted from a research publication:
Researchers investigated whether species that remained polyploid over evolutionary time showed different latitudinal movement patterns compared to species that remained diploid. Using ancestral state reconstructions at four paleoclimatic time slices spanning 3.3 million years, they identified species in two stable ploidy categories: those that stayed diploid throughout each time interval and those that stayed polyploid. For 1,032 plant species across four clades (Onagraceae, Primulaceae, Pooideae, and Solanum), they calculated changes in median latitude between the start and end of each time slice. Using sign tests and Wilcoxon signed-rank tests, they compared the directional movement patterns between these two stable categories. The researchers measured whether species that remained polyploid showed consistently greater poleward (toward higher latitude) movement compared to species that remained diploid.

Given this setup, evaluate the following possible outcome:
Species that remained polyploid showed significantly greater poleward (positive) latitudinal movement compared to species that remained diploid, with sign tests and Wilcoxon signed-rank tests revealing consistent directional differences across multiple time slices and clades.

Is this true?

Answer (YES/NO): NO